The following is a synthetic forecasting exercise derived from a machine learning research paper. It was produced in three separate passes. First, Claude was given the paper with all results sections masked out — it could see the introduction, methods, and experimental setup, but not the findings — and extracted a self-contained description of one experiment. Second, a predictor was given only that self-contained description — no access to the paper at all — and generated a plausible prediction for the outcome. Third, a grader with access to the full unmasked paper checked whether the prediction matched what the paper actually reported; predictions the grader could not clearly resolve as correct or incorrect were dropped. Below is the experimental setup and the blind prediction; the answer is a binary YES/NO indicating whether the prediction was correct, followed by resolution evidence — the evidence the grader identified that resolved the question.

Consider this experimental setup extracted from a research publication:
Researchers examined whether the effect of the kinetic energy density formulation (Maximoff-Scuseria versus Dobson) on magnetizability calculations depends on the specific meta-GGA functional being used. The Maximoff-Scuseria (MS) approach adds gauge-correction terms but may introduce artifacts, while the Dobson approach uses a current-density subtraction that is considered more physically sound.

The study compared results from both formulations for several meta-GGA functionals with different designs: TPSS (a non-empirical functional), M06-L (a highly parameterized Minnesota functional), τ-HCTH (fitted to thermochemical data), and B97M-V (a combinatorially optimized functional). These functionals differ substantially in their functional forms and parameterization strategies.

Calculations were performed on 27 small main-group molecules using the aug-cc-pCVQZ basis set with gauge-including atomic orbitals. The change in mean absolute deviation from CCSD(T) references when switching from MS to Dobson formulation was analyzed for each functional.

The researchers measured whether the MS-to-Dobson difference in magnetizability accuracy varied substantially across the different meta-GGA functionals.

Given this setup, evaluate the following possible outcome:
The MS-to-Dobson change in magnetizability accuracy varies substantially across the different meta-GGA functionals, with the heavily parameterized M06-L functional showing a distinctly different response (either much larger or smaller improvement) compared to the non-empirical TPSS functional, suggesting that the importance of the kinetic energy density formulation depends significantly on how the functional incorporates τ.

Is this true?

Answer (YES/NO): YES